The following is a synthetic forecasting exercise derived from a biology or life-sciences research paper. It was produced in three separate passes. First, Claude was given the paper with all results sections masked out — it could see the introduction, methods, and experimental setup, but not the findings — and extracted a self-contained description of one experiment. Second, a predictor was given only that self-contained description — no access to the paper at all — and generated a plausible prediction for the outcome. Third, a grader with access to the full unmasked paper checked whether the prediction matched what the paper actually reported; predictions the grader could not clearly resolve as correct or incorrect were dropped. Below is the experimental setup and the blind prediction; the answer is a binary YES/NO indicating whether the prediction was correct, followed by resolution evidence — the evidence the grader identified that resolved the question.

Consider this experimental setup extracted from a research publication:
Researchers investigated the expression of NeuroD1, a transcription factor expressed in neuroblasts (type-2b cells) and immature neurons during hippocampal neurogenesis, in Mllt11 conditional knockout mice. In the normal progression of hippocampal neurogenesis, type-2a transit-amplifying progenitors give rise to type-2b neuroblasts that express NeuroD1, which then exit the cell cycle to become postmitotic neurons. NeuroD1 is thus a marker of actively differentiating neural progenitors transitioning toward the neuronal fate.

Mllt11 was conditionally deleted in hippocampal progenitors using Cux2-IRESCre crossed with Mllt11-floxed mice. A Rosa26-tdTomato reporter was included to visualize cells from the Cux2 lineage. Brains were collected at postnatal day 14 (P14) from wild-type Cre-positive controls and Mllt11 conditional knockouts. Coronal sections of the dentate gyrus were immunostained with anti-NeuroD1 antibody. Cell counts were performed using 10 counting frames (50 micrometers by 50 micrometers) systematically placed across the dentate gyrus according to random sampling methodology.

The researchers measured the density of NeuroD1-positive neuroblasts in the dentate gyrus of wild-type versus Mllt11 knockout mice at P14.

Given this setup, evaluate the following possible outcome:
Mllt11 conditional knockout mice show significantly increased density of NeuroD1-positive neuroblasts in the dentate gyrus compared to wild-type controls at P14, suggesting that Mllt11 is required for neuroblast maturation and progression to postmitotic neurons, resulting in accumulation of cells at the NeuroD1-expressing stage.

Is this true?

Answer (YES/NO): NO